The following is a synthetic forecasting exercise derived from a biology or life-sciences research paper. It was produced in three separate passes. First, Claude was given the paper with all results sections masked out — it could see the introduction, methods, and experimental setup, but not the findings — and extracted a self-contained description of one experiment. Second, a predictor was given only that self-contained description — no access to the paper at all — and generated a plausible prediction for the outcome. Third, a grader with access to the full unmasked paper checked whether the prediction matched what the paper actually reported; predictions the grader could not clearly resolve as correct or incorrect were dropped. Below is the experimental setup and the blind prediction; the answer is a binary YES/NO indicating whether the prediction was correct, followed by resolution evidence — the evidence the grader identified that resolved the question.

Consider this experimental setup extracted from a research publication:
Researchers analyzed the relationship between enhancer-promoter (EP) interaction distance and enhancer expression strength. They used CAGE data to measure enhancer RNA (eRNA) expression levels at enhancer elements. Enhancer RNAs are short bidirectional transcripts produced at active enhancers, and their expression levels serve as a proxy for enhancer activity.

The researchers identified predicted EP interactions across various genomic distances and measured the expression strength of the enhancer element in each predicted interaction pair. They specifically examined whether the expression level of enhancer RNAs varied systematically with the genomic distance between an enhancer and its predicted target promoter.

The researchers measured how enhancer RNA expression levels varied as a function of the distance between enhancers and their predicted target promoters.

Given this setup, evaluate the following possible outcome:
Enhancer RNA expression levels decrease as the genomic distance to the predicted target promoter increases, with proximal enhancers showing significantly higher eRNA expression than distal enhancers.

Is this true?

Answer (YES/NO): NO